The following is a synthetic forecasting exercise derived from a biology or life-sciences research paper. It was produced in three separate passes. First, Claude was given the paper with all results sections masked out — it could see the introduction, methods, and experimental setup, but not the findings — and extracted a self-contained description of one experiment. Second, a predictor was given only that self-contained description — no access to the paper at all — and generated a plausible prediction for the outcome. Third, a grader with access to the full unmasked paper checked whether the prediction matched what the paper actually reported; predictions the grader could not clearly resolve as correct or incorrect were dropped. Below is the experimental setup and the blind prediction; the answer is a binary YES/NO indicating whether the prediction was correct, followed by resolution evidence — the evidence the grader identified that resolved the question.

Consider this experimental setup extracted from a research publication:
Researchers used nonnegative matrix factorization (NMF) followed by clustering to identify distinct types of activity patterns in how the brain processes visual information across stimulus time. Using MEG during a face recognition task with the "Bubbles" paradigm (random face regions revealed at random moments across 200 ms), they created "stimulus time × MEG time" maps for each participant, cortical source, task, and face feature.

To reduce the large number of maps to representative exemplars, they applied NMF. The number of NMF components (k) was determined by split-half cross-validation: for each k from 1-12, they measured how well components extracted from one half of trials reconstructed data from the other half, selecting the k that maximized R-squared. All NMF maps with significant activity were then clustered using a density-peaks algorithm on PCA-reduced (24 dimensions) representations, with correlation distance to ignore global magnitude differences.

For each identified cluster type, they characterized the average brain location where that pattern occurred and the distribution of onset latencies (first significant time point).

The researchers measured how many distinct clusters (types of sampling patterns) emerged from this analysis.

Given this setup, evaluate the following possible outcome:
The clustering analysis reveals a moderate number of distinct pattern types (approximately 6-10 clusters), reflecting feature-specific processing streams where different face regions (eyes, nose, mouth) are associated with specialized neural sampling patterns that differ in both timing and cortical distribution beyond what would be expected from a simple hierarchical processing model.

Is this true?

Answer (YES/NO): NO